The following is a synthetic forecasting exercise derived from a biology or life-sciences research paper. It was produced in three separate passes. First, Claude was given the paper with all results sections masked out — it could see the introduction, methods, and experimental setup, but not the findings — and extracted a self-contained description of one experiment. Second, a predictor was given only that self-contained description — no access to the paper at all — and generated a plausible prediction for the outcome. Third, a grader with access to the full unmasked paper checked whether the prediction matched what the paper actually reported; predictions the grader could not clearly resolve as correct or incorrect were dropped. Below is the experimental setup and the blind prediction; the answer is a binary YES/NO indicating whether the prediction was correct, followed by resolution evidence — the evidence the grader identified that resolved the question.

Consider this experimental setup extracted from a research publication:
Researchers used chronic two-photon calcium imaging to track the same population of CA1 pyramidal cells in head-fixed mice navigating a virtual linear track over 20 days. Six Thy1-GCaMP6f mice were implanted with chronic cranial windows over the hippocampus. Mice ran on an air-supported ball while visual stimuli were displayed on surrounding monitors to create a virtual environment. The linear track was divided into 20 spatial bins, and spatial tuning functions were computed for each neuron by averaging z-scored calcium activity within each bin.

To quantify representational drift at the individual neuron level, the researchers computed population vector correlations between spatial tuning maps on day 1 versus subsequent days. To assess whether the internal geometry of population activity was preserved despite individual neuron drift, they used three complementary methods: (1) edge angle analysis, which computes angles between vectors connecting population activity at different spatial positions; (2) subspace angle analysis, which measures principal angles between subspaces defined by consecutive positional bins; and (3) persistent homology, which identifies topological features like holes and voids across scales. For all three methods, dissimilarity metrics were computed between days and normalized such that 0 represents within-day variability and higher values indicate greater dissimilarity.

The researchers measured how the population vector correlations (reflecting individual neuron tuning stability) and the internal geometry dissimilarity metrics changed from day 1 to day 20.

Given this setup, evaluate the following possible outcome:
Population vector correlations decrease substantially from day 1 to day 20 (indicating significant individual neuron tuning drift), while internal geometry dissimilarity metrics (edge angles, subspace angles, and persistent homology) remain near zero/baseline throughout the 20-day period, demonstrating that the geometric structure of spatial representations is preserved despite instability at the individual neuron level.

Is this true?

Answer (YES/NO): YES